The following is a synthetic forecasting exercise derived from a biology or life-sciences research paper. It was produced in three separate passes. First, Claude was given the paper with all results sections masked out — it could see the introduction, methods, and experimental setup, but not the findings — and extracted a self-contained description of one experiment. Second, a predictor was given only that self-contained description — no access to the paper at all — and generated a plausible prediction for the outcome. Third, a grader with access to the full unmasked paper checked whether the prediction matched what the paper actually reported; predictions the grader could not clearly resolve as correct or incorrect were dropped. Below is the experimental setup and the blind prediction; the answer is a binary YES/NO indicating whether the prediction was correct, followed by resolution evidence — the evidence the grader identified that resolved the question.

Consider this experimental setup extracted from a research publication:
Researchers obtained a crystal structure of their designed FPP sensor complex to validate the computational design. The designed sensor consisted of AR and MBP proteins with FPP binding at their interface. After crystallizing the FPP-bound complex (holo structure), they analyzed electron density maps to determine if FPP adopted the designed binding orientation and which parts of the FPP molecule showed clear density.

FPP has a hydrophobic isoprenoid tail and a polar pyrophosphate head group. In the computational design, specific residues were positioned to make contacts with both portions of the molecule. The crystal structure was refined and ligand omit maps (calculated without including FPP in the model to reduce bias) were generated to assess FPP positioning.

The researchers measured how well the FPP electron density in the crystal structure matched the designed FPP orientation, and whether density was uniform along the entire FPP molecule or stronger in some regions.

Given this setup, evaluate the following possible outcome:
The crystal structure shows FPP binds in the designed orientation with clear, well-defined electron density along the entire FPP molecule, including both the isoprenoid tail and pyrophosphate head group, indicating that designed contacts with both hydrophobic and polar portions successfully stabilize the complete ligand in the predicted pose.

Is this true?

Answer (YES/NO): NO